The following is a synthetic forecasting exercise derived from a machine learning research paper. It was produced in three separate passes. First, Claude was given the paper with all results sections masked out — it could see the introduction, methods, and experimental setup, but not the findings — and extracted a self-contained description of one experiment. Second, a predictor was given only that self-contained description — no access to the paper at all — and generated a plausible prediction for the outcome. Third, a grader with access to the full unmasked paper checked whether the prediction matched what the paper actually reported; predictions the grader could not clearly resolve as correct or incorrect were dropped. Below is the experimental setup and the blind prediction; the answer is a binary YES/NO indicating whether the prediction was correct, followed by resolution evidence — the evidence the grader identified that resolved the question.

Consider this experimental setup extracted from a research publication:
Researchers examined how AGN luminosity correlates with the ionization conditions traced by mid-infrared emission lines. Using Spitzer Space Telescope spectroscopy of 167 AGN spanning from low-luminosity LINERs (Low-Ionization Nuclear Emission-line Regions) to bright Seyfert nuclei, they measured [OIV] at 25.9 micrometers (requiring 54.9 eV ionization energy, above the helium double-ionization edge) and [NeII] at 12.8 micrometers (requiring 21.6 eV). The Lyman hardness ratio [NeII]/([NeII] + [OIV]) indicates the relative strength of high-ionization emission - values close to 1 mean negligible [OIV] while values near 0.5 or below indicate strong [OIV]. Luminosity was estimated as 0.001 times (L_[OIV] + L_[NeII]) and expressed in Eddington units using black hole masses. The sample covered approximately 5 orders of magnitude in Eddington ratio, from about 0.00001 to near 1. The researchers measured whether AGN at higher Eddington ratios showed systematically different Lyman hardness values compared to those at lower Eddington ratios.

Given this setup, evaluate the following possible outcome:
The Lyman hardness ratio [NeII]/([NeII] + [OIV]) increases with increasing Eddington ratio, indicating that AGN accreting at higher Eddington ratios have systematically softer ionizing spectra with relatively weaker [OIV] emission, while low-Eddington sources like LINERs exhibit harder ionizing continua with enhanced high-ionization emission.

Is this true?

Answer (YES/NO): NO